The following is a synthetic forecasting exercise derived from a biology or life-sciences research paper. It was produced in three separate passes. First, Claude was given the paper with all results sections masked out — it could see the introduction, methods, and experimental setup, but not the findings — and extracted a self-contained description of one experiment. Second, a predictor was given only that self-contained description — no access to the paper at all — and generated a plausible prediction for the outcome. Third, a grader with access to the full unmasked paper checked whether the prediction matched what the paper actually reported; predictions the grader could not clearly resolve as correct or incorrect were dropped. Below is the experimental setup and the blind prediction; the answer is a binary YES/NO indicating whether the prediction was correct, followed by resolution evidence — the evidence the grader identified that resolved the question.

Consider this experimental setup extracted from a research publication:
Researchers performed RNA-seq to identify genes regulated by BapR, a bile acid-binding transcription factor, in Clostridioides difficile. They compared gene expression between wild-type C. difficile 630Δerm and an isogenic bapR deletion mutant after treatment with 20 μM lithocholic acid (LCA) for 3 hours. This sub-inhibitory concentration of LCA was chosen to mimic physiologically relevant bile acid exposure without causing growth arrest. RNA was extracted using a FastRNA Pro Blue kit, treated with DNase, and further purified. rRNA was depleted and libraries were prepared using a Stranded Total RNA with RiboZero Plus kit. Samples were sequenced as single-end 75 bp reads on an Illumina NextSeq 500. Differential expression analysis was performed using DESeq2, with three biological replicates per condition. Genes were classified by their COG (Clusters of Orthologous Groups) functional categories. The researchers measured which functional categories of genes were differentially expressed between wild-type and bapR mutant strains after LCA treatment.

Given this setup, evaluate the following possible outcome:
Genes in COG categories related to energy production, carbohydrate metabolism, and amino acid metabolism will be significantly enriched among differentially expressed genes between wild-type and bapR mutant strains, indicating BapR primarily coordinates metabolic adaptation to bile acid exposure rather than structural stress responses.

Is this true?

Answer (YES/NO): NO